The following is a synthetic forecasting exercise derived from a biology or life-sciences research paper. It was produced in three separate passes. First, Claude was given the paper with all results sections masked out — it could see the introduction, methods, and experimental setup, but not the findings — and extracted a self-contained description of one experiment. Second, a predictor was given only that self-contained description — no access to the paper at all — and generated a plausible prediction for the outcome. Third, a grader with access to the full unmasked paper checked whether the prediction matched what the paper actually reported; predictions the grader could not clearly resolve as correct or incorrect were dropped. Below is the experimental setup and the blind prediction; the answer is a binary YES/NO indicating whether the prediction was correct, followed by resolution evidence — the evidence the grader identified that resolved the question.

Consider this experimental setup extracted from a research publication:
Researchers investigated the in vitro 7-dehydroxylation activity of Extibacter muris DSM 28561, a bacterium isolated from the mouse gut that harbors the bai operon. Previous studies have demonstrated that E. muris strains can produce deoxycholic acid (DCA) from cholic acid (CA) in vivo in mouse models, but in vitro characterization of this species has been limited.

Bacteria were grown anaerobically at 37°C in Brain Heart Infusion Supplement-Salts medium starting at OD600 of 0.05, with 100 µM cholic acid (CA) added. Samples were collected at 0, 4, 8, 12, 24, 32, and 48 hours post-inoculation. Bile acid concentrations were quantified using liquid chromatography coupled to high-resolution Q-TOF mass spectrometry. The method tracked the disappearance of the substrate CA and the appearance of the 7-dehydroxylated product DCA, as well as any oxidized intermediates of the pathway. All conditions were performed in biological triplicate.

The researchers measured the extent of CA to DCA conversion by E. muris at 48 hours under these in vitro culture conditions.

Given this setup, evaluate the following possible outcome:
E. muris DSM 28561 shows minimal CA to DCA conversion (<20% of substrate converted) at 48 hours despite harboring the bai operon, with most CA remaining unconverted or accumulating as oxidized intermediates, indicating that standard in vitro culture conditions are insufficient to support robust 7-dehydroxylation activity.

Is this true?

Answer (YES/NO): YES